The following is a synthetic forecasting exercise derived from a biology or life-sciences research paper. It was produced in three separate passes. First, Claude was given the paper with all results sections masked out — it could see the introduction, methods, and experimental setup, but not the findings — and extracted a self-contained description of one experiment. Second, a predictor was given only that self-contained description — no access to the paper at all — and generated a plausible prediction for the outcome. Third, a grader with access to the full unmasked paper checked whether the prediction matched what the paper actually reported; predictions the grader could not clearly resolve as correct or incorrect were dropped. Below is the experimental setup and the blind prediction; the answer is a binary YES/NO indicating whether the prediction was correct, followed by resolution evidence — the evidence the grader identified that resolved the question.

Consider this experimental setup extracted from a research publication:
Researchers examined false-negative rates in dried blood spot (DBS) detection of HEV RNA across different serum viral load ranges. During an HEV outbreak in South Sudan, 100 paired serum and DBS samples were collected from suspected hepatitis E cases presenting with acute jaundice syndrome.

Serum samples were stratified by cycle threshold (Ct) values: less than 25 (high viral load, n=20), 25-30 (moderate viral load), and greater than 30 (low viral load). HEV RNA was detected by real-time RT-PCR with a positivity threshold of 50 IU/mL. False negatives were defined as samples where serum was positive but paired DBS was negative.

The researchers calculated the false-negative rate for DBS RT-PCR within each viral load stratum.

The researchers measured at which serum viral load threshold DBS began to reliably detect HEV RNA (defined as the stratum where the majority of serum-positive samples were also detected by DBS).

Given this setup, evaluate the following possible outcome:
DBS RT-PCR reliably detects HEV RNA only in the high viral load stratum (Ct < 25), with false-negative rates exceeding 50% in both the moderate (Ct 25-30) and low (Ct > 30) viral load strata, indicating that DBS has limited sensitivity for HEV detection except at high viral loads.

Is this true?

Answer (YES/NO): NO